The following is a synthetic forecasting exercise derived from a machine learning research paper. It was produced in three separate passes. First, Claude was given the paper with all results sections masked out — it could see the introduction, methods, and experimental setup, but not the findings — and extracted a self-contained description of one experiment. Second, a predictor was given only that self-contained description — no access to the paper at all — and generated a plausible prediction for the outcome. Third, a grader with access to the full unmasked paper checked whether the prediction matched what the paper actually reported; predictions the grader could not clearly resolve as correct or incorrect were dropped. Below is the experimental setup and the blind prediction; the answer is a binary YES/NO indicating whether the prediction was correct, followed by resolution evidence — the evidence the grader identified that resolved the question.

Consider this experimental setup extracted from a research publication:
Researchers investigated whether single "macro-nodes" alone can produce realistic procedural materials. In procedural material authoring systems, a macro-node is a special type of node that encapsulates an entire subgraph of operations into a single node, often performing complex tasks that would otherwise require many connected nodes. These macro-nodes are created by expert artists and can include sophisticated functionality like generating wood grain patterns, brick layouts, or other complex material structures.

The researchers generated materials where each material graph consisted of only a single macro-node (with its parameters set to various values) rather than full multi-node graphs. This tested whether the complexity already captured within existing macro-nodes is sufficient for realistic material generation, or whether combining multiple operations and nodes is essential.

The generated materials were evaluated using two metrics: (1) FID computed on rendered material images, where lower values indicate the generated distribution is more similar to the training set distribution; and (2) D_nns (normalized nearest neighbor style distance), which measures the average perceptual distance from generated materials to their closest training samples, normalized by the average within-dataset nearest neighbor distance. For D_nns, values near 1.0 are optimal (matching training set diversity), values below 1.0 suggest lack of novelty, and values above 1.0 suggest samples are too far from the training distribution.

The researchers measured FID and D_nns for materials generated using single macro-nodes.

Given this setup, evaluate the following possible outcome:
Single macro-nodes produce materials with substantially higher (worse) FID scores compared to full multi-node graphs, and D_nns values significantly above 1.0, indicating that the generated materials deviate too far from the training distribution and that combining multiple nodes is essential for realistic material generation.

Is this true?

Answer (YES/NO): NO